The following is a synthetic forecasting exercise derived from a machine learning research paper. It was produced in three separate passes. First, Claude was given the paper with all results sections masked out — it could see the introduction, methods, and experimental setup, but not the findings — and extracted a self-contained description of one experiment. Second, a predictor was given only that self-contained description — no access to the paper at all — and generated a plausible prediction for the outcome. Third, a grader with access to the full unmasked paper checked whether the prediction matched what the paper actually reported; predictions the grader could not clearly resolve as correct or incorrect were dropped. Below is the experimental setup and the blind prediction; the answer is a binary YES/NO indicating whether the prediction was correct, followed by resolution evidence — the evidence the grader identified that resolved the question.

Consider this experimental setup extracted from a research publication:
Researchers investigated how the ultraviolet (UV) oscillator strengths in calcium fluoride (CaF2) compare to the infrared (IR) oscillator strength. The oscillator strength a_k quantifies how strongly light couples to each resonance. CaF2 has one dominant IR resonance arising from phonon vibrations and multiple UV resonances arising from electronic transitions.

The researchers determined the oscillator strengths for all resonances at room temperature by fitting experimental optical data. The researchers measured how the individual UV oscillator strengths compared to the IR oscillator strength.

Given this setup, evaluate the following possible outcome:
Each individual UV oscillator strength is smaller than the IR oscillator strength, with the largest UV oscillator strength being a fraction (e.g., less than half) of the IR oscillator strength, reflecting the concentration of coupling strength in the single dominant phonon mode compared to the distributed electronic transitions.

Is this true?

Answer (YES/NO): YES